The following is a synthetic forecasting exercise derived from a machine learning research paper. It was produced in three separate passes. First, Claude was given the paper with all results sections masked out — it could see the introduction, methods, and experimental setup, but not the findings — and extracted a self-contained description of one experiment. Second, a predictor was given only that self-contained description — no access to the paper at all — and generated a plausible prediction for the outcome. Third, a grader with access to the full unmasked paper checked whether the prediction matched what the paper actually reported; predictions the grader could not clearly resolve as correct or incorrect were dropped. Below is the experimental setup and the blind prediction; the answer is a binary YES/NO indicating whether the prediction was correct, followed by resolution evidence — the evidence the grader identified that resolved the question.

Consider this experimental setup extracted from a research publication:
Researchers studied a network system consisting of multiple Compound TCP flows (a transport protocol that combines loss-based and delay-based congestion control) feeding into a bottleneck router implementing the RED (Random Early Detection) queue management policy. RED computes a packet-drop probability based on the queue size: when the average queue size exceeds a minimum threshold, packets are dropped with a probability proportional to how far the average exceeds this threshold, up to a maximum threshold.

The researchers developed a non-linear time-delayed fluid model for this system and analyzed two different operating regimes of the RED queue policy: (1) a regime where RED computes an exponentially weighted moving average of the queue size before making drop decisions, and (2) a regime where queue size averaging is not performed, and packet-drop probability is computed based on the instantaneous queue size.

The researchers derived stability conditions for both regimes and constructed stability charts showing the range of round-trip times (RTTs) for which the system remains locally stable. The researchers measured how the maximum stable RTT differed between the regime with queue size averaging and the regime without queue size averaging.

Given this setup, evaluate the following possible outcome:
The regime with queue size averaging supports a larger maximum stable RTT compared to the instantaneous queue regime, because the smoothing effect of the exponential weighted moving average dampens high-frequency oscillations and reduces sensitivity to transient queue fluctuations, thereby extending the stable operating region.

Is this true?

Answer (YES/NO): NO